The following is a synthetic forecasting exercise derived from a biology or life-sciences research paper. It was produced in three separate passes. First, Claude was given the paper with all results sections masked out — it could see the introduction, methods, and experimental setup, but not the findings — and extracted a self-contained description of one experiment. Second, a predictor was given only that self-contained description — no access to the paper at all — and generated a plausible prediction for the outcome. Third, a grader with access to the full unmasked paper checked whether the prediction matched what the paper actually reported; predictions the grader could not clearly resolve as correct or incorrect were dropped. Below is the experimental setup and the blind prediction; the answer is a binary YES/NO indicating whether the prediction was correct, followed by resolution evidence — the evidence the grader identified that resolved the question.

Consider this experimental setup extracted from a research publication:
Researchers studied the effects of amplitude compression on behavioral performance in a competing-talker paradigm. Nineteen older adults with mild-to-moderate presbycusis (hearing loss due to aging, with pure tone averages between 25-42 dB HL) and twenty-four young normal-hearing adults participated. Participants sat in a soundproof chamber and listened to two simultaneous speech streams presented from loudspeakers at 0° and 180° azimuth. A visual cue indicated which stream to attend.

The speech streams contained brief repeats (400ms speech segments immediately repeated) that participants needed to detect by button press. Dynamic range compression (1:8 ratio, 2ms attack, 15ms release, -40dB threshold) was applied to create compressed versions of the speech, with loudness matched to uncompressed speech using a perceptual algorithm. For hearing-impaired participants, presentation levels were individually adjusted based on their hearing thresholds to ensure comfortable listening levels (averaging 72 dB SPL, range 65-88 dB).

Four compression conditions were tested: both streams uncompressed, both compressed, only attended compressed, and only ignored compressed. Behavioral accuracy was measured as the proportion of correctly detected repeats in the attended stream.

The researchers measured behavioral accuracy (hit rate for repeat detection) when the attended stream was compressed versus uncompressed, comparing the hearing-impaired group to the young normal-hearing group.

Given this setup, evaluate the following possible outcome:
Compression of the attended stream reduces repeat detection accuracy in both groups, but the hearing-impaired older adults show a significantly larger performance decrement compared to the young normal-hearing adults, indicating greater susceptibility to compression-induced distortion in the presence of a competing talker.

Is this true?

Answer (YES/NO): NO